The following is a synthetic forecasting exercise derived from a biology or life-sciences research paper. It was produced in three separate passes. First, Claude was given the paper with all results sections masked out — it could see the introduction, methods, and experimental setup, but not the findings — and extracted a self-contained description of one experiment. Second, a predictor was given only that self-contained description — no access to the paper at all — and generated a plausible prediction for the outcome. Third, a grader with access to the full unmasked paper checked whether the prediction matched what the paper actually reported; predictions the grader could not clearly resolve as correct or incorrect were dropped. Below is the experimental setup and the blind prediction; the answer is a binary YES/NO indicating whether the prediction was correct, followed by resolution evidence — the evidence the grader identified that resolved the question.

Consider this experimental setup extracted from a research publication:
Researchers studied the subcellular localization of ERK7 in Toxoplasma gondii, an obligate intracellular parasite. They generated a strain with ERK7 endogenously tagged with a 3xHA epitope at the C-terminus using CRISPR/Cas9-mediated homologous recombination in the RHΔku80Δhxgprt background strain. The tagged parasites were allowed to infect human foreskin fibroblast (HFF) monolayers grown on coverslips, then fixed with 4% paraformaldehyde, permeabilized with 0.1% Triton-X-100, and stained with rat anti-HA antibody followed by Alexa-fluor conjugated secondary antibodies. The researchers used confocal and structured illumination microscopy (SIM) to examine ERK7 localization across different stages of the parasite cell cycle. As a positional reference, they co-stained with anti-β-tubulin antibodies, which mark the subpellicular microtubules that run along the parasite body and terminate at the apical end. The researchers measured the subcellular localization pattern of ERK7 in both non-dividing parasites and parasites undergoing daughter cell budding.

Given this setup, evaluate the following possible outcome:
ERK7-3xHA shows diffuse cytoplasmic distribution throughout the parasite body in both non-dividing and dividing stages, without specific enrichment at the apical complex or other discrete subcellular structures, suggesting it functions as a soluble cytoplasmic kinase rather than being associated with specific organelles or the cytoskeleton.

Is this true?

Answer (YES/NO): NO